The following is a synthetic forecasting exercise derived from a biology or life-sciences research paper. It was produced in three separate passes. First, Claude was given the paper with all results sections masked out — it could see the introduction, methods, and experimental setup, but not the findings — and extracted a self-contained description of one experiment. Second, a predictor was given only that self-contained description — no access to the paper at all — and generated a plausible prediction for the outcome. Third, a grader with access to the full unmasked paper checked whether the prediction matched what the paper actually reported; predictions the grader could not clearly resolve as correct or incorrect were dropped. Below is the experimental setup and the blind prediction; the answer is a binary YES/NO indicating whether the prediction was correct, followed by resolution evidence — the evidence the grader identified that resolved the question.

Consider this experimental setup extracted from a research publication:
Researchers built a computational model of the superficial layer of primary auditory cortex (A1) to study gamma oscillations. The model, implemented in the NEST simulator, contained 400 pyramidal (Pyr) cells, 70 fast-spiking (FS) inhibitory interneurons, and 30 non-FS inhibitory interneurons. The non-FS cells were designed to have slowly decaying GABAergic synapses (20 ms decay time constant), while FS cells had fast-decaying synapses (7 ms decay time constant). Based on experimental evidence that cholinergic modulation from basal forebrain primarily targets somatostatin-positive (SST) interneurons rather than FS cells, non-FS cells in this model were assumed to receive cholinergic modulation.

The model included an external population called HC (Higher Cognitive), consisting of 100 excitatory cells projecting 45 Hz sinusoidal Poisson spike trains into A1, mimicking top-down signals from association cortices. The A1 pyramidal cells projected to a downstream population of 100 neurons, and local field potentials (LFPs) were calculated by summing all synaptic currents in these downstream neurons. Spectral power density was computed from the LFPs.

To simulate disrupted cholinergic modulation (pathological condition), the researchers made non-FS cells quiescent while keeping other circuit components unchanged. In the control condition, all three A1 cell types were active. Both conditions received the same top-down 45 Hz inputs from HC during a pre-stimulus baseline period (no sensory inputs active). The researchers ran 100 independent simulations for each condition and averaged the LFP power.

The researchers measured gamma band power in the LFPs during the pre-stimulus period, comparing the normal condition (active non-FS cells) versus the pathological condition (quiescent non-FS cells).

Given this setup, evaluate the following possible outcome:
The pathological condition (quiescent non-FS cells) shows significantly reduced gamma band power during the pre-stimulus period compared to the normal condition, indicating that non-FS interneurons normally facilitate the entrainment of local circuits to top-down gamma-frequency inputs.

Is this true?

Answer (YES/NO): NO